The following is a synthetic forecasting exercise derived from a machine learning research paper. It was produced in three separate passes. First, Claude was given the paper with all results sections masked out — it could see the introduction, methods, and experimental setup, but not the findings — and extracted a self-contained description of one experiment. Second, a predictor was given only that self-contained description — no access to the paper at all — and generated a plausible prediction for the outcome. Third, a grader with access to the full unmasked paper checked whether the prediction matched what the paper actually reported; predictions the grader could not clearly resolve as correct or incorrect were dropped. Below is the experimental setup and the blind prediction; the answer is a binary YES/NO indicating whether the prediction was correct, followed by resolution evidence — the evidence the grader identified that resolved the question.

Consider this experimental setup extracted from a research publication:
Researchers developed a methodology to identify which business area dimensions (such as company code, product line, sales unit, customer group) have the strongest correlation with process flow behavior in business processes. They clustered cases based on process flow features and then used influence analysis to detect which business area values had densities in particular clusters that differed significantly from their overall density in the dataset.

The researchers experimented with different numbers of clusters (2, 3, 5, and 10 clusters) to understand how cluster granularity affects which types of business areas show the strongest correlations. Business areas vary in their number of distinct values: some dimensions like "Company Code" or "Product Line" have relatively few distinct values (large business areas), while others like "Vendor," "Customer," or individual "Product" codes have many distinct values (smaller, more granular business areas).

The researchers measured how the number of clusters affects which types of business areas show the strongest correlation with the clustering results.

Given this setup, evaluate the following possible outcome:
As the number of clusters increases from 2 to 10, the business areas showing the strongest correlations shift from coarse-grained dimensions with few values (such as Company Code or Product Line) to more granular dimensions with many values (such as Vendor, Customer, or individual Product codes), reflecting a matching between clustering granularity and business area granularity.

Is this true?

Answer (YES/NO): YES